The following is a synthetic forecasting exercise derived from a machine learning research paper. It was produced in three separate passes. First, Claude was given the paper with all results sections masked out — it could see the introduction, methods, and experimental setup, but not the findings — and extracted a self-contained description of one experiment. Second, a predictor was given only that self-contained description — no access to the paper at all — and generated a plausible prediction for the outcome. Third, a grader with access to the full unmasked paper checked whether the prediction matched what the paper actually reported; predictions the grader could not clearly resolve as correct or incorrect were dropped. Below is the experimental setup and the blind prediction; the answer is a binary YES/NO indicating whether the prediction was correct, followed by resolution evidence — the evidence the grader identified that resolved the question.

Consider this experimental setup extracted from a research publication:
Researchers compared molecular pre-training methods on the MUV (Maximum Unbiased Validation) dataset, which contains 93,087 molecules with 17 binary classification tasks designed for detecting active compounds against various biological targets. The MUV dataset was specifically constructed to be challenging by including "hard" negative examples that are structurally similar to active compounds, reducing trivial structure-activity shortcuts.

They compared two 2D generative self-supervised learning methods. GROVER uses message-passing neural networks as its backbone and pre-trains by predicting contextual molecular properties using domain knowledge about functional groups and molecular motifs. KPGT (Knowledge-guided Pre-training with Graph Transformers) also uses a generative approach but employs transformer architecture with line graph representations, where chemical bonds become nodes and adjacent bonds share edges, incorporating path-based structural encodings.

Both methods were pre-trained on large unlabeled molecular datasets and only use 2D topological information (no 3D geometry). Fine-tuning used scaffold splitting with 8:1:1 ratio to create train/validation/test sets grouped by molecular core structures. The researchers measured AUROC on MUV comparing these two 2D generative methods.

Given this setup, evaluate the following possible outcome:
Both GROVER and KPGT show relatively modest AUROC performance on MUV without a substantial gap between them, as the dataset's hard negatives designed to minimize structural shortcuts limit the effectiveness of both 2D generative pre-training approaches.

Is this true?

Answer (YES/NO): NO